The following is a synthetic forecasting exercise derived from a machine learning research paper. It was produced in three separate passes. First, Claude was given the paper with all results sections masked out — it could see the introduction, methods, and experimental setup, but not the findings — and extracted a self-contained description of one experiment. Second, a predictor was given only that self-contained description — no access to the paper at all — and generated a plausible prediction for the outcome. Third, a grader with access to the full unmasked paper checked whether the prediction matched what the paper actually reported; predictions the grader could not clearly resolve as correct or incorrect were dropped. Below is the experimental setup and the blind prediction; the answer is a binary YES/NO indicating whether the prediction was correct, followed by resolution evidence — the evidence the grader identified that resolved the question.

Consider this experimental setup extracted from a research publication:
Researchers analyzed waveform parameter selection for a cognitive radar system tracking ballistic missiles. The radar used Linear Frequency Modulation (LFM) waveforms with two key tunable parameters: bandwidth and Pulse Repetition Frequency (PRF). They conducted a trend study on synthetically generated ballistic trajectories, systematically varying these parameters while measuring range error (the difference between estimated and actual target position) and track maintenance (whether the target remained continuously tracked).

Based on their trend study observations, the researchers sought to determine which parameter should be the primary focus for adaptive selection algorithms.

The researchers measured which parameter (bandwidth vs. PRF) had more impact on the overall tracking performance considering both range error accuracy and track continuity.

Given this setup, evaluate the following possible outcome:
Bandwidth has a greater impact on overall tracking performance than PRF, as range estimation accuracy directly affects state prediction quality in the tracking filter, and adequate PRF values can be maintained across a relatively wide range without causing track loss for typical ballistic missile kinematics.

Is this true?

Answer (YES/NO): YES